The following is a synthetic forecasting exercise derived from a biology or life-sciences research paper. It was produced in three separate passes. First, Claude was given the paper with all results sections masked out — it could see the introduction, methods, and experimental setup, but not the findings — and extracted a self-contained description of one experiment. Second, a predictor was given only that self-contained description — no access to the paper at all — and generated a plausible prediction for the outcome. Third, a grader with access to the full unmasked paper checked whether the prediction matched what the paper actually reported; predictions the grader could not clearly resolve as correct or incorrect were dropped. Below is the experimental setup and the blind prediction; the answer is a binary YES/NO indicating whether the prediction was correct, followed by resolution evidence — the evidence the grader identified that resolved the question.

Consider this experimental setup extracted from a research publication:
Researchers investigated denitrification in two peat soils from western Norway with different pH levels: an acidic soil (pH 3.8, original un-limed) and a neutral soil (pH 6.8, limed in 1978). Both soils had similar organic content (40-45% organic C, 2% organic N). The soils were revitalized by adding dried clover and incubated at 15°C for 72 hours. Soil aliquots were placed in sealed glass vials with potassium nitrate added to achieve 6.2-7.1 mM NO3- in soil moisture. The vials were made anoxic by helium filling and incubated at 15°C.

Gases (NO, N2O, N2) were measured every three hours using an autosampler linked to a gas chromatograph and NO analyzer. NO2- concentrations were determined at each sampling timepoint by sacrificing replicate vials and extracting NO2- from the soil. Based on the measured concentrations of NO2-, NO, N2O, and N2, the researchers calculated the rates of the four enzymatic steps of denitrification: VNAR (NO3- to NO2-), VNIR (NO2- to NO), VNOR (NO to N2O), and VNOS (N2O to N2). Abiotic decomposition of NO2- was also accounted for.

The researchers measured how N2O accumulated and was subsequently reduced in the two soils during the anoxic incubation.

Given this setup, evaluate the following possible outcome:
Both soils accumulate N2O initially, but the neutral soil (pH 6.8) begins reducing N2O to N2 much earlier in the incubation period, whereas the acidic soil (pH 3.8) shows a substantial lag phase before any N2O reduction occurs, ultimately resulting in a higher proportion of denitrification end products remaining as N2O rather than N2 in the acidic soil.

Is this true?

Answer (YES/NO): YES